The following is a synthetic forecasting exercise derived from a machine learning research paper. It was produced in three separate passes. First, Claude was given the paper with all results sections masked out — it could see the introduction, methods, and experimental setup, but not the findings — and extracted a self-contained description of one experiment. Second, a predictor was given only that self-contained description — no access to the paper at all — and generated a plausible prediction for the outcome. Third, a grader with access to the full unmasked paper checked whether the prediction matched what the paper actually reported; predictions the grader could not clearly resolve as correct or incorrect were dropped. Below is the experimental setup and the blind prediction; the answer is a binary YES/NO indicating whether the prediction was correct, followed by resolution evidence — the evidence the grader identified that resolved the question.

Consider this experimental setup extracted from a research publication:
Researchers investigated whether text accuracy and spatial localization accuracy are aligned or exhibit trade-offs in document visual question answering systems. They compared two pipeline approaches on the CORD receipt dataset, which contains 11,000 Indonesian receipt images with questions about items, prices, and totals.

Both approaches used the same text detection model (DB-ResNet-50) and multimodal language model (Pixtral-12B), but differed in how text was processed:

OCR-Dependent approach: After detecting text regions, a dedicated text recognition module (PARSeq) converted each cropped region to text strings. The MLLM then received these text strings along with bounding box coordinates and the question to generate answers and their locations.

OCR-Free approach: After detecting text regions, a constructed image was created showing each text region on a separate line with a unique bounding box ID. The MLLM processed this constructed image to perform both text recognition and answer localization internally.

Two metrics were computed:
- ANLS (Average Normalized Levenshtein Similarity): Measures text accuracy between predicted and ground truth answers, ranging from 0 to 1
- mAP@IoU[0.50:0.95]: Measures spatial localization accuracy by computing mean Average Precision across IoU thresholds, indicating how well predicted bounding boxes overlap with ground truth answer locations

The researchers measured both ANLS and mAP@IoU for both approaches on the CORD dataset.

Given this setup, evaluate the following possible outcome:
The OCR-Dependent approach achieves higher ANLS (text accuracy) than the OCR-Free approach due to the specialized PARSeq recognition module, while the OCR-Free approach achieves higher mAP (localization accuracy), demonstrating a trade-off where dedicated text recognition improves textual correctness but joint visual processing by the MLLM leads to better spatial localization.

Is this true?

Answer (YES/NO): YES